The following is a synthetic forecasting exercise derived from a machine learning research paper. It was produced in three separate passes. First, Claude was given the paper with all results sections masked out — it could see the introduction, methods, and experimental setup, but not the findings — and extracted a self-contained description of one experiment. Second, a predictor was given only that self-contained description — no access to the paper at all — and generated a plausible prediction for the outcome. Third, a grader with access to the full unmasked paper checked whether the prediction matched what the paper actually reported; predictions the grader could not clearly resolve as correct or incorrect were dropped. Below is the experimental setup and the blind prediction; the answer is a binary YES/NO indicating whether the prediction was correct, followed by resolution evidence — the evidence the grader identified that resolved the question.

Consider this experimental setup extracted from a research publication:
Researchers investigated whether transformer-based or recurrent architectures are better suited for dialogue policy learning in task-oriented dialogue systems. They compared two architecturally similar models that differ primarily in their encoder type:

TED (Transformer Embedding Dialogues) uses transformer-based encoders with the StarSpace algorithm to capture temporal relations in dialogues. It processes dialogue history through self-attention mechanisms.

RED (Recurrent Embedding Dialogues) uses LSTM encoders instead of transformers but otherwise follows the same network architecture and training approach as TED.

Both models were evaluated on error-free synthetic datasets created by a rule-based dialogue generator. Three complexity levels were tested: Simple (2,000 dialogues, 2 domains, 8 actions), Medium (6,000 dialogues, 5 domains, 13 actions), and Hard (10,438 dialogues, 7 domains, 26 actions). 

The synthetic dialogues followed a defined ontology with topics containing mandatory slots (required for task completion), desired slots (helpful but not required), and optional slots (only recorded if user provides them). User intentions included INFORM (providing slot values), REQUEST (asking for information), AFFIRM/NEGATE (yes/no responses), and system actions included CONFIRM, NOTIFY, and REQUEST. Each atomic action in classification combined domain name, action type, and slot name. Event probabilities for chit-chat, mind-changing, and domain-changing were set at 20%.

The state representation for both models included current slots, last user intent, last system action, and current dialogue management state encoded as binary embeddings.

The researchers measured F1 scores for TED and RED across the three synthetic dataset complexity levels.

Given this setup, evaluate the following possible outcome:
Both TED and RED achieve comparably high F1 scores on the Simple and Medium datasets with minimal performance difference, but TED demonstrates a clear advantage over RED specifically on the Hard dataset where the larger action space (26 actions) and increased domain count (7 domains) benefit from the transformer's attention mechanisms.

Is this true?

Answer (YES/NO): YES